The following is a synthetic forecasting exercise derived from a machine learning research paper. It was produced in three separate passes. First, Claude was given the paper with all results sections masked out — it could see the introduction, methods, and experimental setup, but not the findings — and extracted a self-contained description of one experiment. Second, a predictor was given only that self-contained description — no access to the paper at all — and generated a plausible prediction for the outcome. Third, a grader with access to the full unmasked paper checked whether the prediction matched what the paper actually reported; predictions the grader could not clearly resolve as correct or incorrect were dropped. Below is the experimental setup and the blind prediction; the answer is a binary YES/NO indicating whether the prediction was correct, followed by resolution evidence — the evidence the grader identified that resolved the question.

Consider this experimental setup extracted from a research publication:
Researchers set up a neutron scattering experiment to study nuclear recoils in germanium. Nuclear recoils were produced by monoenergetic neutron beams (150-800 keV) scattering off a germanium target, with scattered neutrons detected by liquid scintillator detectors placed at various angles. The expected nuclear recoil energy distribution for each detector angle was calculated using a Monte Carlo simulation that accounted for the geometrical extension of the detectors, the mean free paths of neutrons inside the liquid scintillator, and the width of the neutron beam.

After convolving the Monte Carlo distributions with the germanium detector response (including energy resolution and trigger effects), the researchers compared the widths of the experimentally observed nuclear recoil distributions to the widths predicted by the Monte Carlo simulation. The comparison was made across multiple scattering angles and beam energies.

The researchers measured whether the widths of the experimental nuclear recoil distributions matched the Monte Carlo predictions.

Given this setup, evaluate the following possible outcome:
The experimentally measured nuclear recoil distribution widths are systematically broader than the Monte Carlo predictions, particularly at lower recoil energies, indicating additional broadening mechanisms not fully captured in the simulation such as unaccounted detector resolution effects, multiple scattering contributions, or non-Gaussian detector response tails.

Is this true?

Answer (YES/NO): NO